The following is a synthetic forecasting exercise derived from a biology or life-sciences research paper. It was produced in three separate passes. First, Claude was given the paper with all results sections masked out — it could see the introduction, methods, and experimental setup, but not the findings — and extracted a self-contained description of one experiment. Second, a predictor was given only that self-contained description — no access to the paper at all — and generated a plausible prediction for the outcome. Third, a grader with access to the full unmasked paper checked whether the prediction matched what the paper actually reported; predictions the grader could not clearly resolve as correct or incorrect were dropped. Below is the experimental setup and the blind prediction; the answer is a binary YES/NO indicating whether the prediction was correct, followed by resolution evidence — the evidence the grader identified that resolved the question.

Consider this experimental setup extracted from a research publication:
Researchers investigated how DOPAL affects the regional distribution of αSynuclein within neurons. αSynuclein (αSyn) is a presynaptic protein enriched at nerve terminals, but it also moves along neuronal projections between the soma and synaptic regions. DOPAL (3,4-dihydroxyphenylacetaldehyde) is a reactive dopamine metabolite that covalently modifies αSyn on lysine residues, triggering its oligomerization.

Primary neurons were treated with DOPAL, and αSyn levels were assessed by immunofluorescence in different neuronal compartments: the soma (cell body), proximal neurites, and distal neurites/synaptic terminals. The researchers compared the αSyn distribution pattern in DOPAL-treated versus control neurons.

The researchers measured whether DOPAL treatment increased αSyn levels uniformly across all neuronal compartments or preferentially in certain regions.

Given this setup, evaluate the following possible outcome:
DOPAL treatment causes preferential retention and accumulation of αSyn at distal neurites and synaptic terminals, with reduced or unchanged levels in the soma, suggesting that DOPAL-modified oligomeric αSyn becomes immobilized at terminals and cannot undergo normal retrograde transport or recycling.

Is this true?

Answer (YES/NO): NO